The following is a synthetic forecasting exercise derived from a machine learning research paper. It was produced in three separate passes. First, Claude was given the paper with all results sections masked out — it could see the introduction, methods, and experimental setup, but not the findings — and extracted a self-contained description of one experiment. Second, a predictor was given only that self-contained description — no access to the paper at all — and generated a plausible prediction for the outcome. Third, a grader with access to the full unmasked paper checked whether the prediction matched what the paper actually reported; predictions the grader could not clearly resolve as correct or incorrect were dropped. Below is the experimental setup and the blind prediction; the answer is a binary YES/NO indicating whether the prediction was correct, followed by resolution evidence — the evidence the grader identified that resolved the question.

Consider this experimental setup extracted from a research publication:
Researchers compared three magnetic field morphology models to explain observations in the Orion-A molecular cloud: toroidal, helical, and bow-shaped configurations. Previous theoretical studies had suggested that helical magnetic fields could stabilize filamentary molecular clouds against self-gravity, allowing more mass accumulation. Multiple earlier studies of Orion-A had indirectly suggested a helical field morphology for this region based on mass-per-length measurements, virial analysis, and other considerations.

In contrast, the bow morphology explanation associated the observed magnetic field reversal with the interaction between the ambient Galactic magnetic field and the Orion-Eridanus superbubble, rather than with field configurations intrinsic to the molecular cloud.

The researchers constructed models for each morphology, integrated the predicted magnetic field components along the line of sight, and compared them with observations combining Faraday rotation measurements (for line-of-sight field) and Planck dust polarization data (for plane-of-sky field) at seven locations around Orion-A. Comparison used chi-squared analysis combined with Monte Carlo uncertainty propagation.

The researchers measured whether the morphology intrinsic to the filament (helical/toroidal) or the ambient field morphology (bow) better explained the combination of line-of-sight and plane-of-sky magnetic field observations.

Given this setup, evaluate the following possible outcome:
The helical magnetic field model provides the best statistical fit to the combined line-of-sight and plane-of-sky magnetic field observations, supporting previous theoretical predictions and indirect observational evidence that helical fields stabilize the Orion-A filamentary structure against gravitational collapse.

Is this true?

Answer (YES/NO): NO